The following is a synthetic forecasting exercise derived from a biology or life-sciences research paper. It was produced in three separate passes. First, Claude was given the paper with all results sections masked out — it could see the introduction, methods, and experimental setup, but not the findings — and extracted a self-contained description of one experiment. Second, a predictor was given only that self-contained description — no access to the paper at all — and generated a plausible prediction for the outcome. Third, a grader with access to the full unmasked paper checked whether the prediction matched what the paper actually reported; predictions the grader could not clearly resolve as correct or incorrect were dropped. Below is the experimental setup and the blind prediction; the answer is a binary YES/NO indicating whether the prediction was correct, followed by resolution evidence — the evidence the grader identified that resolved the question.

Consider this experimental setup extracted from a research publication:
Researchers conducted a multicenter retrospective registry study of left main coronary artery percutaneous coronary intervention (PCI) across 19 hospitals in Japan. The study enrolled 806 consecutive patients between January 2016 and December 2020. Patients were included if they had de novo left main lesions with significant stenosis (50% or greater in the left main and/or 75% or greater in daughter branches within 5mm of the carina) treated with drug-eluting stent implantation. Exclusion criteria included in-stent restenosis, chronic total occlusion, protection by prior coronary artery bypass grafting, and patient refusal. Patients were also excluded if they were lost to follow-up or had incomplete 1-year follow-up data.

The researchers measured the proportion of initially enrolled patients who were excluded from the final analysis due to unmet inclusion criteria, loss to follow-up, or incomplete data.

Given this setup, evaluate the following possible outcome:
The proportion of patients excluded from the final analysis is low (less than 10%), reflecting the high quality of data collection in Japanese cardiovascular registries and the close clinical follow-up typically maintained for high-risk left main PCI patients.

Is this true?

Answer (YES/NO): YES